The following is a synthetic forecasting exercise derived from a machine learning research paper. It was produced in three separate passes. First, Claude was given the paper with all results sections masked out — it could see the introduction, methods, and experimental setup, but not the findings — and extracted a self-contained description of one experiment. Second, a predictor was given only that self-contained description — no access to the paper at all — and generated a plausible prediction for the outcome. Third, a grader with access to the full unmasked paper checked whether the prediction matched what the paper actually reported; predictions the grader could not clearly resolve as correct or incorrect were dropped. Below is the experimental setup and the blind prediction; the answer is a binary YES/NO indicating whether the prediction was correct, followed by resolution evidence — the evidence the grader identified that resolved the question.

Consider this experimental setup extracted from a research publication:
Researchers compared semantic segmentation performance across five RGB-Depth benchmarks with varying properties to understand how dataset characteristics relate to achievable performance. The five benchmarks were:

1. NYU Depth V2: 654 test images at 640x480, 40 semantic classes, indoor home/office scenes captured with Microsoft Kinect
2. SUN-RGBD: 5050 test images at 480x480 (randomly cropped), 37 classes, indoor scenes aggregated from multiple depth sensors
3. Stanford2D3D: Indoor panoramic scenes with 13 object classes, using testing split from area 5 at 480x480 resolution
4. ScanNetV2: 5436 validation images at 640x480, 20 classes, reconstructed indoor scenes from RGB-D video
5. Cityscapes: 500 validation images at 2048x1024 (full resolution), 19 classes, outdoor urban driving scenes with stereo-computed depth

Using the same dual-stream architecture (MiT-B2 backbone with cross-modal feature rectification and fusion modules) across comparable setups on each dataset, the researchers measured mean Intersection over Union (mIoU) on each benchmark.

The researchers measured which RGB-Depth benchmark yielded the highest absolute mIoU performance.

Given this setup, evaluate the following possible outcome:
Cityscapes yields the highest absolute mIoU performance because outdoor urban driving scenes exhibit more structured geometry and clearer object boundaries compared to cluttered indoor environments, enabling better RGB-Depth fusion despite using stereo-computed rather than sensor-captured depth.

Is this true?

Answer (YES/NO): YES